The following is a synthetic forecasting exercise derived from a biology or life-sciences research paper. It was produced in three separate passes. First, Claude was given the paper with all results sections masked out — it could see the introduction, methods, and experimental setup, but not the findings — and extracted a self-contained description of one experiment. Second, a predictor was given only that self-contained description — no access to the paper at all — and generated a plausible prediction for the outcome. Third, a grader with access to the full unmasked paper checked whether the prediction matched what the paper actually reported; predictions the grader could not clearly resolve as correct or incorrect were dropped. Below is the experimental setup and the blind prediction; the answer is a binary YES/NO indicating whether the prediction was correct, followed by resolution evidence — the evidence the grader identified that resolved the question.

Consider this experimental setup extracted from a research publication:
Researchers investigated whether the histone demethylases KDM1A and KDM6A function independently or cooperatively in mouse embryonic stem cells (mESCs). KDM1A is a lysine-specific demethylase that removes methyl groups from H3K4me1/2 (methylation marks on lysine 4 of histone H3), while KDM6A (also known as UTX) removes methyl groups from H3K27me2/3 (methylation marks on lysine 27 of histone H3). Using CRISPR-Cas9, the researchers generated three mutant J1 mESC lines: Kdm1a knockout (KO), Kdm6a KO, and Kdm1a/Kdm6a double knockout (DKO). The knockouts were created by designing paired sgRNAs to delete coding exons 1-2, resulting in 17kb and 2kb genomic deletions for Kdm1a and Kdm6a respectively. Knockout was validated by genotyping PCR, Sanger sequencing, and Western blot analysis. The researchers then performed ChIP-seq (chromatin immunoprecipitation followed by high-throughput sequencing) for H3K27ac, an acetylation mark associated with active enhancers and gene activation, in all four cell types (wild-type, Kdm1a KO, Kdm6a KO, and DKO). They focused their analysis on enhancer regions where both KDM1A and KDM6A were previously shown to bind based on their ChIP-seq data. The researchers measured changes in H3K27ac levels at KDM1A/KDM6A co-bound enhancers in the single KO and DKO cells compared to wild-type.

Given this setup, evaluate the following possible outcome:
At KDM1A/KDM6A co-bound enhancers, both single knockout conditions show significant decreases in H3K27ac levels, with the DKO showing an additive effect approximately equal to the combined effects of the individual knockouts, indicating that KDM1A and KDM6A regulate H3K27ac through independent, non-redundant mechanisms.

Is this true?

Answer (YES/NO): NO